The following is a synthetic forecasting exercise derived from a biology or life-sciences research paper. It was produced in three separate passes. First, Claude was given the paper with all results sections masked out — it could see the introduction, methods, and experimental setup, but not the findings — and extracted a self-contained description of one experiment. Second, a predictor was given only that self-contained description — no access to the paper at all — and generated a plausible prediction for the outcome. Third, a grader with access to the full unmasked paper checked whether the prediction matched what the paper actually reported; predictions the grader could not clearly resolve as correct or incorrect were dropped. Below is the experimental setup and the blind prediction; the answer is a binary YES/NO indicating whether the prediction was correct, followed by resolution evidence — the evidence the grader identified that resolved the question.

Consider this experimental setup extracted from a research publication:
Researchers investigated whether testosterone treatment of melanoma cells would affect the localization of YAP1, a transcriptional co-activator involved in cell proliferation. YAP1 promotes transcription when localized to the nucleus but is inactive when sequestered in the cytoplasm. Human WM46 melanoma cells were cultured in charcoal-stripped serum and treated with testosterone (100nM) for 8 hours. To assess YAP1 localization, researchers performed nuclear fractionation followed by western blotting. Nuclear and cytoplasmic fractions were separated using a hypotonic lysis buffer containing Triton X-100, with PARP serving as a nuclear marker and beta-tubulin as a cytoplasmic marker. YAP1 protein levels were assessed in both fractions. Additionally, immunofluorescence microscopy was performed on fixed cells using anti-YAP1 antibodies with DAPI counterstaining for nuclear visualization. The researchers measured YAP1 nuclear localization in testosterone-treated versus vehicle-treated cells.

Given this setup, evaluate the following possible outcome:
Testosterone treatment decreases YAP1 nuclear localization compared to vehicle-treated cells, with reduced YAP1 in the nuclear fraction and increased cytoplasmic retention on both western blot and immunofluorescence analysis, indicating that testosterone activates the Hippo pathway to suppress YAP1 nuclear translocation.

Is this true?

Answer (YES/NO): NO